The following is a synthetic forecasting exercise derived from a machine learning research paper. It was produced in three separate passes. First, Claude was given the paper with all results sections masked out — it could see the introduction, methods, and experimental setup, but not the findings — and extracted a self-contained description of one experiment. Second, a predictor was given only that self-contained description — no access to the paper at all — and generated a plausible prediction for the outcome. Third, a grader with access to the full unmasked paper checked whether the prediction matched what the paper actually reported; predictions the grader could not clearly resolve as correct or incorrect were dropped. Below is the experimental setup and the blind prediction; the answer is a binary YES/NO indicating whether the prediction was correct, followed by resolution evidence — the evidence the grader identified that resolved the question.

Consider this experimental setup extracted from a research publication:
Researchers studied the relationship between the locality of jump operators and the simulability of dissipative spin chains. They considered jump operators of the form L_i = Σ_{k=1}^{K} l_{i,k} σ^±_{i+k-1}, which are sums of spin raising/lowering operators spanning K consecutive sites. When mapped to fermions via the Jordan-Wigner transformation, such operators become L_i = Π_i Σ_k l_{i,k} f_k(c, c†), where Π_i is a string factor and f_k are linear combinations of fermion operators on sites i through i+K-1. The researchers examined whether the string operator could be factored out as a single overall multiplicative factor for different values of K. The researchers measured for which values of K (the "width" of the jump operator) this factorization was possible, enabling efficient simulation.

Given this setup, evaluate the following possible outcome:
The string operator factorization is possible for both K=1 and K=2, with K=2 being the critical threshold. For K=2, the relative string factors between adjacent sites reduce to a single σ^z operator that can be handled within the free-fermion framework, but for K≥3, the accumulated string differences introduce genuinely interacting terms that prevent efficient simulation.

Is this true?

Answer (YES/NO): YES